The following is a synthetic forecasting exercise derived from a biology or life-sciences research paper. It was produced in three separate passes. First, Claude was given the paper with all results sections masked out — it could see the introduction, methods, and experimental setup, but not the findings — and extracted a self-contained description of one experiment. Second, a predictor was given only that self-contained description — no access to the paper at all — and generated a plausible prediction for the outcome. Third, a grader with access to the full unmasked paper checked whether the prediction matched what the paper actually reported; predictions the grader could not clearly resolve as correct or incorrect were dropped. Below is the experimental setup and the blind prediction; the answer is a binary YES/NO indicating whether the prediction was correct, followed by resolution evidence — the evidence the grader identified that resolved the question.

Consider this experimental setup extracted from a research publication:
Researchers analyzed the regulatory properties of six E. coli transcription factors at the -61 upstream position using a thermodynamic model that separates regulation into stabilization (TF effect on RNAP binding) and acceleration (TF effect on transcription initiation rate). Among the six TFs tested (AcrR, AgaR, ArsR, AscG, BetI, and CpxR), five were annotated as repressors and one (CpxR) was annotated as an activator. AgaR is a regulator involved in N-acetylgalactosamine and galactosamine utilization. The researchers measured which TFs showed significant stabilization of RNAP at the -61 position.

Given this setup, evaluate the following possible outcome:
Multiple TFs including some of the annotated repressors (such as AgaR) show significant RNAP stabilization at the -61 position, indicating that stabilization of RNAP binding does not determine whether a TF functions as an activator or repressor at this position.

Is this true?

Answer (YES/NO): YES